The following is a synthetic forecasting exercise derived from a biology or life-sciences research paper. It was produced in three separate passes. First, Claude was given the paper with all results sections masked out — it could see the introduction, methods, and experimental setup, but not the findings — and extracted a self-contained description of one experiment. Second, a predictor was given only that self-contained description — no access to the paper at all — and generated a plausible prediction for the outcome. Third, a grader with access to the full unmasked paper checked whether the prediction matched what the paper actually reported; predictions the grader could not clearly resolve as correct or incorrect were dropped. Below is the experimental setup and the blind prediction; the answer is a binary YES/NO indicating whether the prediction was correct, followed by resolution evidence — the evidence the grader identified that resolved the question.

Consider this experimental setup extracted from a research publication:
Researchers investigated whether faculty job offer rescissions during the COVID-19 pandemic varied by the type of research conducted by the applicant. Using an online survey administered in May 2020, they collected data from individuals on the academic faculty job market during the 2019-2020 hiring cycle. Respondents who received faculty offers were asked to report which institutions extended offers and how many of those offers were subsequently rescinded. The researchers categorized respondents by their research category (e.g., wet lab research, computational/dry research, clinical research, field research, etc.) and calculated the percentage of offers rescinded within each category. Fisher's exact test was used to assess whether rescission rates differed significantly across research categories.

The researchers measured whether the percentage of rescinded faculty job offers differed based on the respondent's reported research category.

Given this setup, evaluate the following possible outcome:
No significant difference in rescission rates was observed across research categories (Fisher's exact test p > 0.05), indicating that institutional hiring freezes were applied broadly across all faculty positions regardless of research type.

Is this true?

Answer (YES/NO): YES